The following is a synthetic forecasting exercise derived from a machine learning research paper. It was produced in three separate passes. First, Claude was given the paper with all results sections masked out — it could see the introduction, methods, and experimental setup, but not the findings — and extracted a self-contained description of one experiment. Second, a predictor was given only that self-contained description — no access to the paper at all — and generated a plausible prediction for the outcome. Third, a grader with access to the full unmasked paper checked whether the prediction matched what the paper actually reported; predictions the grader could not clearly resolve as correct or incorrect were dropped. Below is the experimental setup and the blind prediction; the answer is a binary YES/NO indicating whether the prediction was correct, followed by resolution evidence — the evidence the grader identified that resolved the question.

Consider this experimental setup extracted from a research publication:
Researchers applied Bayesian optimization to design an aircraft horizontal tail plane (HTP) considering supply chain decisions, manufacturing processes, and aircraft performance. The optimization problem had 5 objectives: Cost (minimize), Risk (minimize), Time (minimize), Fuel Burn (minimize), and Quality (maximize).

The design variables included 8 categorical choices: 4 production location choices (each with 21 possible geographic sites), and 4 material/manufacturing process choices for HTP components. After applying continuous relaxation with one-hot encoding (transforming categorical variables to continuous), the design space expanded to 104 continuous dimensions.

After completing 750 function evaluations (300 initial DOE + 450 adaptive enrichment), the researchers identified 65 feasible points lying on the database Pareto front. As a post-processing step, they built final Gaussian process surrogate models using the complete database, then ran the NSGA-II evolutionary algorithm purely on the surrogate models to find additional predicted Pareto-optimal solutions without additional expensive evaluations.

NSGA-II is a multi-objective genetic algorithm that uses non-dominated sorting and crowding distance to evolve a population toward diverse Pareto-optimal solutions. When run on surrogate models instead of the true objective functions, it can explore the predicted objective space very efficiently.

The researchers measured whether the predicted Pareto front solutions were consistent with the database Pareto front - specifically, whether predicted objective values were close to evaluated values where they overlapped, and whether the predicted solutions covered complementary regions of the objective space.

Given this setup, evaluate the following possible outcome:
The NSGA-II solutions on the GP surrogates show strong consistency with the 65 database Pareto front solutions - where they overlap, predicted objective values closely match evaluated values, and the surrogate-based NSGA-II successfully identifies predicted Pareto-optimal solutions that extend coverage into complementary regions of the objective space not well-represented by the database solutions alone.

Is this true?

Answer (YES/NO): YES